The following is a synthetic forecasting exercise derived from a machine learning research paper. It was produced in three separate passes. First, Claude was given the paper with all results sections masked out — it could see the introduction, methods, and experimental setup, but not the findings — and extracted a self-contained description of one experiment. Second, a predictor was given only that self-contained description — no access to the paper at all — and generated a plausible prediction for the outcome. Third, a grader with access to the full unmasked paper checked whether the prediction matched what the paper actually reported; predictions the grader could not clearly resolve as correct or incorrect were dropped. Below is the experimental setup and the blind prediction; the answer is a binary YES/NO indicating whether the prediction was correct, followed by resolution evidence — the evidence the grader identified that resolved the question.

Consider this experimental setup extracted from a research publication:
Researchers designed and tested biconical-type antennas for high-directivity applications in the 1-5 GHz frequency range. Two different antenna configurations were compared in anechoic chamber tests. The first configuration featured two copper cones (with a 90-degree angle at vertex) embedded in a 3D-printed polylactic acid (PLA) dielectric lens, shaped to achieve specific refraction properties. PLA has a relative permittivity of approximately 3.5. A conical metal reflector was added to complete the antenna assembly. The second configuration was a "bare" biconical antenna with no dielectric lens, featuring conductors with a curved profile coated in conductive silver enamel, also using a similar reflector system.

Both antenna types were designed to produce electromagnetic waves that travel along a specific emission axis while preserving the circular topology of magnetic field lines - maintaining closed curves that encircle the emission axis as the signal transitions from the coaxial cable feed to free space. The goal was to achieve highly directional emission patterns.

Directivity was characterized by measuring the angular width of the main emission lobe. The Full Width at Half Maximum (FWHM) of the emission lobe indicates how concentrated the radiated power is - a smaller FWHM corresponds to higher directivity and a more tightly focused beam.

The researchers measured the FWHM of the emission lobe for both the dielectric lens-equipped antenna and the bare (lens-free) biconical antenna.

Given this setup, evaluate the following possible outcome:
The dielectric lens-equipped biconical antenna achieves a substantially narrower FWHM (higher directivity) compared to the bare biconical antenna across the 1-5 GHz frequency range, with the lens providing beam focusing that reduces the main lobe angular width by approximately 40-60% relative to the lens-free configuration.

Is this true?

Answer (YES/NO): NO